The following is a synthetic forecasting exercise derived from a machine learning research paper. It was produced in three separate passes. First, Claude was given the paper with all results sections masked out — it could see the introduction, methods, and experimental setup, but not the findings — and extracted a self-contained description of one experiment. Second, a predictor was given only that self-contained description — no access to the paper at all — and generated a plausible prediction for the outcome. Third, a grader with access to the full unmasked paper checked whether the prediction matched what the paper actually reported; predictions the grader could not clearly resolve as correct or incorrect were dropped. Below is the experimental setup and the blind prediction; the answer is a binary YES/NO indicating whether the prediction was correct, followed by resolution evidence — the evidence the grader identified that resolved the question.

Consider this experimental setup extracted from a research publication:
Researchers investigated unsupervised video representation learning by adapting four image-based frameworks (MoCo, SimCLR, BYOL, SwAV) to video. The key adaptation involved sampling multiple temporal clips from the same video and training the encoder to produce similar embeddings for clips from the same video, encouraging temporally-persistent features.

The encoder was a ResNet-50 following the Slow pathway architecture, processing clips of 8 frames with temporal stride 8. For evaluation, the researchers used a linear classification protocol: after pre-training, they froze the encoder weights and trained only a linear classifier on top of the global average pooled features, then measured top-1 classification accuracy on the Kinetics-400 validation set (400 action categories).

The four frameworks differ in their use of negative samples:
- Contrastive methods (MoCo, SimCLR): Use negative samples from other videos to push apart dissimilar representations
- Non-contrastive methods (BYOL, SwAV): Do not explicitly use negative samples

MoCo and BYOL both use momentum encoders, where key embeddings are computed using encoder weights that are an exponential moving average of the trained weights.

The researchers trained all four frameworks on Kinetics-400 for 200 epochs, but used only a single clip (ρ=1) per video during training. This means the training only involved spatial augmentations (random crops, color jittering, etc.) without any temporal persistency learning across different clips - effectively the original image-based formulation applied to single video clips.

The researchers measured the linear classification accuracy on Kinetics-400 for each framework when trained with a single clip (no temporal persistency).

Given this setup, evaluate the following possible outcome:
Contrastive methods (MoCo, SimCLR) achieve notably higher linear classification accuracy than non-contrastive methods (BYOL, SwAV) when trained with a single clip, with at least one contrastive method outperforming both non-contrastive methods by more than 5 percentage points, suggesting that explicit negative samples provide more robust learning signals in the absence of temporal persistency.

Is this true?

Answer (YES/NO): NO